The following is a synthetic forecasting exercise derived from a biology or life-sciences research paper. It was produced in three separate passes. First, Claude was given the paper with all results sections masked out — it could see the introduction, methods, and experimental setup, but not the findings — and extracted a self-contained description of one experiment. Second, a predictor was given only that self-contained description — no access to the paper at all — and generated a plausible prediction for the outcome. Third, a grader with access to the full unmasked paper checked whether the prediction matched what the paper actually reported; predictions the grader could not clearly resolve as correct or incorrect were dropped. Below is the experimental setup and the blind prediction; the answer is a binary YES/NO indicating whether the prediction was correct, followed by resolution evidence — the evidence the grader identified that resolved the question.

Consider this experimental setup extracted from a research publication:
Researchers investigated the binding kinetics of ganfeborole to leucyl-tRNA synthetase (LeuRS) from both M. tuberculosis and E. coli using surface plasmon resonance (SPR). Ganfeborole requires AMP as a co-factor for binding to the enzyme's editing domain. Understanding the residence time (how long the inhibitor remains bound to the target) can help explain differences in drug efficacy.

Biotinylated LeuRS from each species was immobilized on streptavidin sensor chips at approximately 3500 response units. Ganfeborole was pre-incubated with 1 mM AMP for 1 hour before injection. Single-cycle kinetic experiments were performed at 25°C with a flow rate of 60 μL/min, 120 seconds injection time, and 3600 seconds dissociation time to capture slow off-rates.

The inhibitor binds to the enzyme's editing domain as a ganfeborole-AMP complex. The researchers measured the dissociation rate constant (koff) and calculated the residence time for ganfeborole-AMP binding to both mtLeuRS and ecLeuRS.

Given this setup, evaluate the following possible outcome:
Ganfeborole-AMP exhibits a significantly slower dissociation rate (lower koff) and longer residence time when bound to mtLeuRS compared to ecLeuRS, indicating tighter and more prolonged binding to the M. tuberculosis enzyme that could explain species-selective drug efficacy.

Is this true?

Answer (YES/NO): NO